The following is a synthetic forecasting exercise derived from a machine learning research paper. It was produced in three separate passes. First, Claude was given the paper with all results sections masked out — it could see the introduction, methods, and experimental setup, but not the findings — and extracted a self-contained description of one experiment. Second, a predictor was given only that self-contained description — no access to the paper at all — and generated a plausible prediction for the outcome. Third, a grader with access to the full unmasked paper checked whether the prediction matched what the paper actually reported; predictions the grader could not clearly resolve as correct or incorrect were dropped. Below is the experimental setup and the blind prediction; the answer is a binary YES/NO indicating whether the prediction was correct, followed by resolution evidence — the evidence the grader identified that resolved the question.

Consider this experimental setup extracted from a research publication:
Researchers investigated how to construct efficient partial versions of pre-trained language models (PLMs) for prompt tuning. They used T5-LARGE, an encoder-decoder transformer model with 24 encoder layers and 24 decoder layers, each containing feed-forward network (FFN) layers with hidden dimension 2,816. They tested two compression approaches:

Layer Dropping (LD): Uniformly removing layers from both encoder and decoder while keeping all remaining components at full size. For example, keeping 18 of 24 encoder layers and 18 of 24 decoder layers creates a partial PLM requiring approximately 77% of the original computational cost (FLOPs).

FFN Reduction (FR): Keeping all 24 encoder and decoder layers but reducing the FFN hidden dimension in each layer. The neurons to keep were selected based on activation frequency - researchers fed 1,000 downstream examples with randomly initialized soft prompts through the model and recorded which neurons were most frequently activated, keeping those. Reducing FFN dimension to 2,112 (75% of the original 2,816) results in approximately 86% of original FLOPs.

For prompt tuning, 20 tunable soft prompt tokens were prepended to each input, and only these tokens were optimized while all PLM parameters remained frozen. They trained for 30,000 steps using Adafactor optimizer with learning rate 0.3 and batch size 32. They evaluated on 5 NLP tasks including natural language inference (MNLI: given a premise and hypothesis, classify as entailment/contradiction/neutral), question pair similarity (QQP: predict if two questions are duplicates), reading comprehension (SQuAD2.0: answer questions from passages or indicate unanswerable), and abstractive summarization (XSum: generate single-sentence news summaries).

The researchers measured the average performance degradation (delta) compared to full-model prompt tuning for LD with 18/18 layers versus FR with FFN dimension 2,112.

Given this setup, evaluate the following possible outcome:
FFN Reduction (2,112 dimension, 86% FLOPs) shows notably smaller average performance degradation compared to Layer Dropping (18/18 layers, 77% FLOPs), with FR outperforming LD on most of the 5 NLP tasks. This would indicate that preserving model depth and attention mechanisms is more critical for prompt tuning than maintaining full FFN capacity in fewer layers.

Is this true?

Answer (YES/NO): YES